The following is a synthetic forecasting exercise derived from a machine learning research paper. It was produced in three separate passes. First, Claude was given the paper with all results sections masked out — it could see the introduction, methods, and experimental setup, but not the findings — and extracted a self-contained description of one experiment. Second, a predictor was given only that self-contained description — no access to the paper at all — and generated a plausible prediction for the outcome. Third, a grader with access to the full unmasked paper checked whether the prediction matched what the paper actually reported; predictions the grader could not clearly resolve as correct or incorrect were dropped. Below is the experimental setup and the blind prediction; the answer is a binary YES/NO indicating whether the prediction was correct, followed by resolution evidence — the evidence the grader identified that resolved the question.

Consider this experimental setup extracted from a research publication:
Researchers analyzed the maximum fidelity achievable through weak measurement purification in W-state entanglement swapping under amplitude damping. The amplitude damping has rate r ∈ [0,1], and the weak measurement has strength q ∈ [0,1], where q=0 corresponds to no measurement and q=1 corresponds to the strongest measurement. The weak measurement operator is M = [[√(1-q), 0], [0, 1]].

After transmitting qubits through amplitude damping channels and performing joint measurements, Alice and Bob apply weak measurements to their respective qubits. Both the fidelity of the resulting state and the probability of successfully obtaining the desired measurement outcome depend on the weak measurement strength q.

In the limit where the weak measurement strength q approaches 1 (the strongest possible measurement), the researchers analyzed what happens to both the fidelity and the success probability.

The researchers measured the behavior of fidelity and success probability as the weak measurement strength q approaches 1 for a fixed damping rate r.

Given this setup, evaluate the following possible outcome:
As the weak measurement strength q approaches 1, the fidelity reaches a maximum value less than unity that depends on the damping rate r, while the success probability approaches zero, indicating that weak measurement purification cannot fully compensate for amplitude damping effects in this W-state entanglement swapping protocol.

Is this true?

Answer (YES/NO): NO